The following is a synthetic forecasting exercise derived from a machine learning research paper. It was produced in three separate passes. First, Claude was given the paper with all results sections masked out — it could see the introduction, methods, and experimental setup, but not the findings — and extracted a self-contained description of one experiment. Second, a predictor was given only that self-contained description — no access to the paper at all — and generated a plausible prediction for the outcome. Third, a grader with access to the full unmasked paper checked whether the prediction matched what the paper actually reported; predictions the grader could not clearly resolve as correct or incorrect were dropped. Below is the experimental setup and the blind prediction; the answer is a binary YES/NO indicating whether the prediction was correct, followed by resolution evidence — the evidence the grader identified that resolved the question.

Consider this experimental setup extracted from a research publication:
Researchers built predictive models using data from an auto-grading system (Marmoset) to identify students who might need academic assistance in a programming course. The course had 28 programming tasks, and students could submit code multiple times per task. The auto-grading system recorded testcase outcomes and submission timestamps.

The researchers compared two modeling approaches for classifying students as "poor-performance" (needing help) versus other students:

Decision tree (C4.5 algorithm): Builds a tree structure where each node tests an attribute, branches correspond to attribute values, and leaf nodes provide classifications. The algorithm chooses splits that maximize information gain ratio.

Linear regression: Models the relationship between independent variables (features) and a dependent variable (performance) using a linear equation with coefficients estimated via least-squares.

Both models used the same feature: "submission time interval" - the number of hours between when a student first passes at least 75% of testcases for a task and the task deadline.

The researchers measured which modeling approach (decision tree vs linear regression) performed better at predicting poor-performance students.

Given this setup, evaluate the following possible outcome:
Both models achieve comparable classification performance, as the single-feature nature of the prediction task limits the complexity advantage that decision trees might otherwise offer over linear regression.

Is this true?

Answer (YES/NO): NO